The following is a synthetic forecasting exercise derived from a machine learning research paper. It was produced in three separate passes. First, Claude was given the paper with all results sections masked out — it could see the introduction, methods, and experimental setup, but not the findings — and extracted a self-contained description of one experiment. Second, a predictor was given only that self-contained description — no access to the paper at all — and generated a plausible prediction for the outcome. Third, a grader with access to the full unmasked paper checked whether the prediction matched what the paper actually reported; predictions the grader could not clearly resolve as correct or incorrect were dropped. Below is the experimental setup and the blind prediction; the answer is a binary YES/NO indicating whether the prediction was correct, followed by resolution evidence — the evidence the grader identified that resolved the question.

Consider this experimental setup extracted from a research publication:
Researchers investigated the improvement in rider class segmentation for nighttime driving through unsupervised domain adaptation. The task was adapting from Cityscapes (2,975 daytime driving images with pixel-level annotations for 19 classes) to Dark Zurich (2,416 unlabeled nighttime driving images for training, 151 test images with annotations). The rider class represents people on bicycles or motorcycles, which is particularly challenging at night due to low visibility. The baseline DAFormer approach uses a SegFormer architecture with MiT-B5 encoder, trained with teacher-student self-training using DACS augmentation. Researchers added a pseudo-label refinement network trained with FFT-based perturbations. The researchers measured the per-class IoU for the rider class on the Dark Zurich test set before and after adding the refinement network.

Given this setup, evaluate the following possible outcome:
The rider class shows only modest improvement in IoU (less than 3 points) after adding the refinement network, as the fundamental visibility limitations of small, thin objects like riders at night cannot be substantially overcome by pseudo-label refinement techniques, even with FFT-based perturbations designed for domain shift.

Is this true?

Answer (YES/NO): NO